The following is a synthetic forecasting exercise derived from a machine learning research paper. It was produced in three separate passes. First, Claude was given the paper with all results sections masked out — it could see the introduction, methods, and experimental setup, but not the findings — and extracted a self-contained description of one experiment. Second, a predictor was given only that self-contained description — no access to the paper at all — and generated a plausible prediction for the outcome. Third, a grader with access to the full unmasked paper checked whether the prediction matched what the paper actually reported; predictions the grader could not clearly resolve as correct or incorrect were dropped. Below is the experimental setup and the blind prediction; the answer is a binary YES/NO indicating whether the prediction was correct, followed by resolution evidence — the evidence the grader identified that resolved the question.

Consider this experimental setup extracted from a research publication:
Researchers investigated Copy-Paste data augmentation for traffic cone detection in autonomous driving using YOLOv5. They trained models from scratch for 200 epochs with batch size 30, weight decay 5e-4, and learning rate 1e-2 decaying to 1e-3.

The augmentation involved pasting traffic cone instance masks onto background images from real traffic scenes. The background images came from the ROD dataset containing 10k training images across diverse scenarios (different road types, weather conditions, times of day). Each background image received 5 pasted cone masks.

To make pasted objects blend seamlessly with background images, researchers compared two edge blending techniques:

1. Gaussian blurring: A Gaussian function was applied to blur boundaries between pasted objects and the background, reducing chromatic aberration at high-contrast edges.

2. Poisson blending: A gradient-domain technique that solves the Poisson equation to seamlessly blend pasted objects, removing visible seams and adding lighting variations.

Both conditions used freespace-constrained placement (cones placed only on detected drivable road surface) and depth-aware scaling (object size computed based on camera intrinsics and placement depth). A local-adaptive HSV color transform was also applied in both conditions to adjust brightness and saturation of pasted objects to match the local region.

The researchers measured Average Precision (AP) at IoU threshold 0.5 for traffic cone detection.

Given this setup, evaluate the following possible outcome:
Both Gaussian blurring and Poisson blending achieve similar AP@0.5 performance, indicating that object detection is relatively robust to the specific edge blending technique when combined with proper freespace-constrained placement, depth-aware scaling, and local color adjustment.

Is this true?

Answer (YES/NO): NO